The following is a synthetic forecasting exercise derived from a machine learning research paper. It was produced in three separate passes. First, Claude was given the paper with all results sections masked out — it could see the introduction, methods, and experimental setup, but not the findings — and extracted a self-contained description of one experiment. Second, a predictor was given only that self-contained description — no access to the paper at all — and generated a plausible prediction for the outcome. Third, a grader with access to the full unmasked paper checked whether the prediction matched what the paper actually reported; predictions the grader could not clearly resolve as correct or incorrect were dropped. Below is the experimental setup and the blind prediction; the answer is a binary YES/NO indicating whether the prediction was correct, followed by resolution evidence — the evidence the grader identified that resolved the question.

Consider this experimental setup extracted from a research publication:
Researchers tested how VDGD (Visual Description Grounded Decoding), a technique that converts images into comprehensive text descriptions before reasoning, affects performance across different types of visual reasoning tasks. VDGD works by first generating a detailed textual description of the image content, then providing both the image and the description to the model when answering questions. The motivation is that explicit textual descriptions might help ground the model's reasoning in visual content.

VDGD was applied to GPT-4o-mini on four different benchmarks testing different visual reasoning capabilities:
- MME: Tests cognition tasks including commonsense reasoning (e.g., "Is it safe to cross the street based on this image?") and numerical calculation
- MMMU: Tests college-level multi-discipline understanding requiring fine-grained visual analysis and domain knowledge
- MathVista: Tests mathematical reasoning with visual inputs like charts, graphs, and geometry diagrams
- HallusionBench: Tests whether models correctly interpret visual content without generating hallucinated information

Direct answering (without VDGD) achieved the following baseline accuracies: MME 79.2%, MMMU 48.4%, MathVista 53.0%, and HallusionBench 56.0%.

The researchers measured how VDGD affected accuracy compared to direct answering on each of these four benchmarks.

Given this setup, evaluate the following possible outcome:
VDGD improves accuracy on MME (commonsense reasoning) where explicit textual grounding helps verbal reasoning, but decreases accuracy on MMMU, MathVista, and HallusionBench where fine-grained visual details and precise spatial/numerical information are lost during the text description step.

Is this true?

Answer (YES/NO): NO